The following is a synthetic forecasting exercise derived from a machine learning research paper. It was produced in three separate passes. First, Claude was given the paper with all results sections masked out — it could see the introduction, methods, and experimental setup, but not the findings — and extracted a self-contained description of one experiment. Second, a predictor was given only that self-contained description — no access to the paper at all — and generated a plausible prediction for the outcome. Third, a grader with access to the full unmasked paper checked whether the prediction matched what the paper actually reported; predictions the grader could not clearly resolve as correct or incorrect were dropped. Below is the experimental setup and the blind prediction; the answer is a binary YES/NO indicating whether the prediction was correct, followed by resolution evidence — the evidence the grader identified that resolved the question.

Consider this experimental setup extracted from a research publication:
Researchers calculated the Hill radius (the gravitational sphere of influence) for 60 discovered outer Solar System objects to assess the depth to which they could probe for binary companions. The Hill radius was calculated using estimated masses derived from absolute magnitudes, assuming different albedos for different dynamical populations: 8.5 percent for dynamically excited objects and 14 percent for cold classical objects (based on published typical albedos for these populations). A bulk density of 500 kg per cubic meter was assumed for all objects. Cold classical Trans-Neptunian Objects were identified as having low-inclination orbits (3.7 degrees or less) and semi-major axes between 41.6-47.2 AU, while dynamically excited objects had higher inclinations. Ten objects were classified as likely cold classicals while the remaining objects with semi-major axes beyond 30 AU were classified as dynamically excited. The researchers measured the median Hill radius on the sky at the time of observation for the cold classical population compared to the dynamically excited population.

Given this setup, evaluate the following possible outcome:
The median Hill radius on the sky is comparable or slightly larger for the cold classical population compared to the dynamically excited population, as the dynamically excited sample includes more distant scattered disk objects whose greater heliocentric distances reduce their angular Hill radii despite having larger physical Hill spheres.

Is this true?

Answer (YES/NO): NO